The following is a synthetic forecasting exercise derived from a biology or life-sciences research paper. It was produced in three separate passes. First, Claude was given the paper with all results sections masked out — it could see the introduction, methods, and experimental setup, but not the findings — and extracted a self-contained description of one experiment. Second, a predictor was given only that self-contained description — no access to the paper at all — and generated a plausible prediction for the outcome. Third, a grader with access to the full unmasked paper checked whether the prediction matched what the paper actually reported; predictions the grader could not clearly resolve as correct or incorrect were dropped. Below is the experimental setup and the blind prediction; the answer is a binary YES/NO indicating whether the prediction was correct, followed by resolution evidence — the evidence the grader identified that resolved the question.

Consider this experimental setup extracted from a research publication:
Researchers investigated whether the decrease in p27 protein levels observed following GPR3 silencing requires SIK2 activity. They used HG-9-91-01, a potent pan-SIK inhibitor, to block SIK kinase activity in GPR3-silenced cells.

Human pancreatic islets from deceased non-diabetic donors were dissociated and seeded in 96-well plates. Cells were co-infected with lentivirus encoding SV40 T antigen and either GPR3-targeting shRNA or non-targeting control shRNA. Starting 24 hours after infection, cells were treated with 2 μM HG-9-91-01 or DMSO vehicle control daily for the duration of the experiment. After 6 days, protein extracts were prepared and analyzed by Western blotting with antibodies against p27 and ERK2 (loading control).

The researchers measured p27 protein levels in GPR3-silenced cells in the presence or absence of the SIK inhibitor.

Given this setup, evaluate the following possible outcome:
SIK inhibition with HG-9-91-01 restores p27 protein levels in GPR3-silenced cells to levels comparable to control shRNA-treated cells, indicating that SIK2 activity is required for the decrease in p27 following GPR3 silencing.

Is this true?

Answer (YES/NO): YES